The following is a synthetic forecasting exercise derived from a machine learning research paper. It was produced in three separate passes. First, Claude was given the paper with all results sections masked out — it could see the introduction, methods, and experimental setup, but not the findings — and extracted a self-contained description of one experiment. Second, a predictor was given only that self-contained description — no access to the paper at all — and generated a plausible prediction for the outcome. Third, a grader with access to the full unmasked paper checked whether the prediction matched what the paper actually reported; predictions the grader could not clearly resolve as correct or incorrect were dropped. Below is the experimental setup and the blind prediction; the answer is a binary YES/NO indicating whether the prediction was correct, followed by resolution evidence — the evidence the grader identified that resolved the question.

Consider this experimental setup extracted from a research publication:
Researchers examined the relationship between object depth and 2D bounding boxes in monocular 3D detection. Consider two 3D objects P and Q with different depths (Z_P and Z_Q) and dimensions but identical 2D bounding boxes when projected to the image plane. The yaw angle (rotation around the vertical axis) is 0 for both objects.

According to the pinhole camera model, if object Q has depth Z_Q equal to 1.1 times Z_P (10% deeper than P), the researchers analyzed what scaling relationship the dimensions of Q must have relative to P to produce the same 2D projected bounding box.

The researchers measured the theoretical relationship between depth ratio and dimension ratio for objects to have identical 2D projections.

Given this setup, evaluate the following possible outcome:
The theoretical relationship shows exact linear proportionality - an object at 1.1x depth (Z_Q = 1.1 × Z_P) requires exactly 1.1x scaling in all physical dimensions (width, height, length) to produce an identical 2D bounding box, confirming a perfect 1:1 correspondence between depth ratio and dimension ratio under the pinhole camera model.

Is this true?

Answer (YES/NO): YES